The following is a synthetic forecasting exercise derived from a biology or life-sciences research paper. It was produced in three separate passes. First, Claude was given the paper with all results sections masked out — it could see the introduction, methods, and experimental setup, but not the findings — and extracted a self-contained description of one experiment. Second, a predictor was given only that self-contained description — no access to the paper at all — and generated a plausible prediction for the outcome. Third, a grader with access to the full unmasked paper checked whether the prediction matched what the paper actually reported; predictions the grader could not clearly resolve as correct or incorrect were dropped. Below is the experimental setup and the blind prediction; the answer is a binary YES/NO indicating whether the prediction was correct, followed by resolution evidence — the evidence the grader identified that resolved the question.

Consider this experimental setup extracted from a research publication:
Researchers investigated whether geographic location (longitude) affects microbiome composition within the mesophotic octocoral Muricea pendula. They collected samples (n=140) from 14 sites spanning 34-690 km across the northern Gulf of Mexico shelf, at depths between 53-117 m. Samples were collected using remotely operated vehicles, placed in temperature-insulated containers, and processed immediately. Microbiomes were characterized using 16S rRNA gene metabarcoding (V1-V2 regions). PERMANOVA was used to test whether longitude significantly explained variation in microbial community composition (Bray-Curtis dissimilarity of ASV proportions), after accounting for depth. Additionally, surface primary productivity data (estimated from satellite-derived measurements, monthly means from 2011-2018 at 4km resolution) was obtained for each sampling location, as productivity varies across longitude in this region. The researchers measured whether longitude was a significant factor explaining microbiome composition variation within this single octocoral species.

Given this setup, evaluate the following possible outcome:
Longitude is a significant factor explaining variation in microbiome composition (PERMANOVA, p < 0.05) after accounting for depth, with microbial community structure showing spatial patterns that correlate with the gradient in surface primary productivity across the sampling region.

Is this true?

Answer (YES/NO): YES